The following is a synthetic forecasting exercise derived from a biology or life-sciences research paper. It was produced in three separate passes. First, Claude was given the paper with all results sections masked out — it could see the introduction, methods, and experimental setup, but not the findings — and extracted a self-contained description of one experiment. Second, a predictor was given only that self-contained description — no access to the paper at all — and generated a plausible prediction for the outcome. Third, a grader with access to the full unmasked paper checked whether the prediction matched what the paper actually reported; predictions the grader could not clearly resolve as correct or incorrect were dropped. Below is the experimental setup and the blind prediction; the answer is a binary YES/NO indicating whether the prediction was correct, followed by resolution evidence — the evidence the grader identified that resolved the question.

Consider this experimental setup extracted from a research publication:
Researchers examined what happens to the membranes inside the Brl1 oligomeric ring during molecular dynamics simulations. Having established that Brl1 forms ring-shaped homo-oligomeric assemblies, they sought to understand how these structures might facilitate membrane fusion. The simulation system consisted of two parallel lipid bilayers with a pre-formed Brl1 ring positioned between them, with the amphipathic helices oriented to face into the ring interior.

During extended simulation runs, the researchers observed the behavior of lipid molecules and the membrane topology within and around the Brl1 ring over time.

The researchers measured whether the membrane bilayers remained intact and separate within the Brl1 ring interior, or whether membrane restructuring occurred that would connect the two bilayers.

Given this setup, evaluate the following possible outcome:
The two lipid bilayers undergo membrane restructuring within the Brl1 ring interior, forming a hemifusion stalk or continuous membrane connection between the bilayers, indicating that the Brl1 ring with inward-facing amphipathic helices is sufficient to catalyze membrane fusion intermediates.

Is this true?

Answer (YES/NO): NO